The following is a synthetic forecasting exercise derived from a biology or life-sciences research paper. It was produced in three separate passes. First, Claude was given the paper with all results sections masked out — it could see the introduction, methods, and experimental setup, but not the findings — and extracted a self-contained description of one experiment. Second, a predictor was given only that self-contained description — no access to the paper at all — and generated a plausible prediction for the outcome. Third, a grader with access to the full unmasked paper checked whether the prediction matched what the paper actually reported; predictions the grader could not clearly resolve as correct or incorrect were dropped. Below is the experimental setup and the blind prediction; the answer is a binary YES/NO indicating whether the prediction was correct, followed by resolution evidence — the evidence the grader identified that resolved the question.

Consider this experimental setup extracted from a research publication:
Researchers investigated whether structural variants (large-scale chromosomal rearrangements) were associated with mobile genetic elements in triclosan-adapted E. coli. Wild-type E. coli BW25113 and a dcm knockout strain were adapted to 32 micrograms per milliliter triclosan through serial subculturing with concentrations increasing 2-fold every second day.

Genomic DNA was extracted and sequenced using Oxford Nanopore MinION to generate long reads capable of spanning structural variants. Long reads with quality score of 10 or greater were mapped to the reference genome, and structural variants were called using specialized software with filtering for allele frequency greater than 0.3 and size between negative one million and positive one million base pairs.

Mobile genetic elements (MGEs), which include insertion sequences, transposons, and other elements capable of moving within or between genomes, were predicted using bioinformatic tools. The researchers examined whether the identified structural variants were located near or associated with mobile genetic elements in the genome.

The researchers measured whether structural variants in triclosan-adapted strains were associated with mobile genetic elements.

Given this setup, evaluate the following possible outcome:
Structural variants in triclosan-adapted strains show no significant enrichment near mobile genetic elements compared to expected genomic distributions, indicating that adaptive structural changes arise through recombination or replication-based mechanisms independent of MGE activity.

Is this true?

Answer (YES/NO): NO